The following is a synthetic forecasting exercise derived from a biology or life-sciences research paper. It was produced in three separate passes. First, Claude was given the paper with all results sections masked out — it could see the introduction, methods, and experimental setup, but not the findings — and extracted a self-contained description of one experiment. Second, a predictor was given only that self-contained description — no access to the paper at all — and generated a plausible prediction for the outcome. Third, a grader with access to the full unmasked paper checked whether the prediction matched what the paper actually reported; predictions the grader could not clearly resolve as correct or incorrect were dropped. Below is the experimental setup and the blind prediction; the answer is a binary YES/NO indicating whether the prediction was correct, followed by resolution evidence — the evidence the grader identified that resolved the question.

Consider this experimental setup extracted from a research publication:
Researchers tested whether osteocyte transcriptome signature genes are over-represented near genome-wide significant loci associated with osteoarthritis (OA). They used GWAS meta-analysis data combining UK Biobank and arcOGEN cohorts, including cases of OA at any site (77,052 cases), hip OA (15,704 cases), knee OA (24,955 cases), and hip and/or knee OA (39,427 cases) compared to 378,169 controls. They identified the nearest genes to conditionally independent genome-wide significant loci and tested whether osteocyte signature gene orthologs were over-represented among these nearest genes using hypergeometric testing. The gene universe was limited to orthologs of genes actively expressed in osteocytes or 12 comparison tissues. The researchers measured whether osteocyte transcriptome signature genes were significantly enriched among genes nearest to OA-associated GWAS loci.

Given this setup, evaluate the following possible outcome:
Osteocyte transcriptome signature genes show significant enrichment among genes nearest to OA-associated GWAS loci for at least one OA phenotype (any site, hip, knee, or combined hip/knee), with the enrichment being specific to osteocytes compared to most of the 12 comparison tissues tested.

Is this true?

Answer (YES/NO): NO